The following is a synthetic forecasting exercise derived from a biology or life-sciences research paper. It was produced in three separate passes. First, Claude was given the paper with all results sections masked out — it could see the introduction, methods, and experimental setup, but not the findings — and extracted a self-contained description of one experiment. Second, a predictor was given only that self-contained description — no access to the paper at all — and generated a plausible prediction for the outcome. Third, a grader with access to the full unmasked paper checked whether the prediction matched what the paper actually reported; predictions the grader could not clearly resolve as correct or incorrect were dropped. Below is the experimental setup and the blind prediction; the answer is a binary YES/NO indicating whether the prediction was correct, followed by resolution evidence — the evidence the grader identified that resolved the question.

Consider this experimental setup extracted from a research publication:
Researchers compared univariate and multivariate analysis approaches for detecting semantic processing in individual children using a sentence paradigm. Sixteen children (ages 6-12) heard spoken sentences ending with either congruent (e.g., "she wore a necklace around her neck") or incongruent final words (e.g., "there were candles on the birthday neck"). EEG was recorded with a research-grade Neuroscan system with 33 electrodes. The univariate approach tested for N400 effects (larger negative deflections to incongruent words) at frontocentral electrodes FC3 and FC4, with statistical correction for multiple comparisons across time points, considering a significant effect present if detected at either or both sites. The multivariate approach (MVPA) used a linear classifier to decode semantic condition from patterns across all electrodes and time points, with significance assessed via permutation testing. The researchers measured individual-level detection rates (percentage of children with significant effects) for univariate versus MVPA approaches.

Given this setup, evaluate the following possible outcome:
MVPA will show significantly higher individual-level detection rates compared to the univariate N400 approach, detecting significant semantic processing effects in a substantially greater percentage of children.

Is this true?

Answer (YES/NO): YES